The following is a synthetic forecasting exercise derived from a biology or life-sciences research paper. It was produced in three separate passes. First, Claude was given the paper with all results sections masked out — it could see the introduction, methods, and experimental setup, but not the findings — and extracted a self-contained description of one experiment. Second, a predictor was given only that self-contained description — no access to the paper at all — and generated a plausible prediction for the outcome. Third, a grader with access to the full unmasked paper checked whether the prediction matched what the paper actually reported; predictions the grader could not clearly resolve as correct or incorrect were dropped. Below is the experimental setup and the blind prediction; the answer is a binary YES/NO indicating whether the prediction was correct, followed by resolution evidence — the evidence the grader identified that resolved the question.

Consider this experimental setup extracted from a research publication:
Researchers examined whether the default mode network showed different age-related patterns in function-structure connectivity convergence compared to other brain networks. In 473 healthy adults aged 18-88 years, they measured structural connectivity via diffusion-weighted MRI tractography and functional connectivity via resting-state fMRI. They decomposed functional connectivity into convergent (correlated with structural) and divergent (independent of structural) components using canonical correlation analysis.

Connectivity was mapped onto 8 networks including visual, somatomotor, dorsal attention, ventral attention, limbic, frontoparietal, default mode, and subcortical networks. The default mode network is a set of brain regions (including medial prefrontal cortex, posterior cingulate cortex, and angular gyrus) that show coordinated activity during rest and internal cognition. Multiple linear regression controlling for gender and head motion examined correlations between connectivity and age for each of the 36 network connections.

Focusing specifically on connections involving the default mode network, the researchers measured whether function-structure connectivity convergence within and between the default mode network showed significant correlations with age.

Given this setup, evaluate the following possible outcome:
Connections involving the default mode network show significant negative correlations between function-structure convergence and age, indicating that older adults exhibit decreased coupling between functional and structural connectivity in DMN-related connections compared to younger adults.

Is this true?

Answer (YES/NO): NO